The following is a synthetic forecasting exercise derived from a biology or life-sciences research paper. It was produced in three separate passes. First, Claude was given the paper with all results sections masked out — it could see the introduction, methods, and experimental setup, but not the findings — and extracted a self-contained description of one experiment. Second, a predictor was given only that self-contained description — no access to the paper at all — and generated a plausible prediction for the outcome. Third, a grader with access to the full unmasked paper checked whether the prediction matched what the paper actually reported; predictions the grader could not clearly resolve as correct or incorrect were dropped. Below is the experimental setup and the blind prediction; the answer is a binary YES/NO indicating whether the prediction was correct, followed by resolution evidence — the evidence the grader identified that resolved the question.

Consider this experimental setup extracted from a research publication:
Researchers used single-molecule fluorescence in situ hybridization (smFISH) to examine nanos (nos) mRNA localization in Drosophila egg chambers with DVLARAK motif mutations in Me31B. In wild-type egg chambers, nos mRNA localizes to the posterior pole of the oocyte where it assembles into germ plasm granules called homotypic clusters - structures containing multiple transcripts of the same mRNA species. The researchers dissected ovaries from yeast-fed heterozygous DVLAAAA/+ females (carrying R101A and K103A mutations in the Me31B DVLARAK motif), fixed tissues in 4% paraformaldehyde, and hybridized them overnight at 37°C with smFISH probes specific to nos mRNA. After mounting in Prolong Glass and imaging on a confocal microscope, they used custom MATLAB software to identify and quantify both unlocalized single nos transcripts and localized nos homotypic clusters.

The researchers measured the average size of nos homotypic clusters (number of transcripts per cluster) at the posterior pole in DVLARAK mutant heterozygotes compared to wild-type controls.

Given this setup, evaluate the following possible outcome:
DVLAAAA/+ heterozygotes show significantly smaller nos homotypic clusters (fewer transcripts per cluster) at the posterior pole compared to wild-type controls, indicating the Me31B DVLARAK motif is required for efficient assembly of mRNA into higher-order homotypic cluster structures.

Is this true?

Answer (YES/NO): YES